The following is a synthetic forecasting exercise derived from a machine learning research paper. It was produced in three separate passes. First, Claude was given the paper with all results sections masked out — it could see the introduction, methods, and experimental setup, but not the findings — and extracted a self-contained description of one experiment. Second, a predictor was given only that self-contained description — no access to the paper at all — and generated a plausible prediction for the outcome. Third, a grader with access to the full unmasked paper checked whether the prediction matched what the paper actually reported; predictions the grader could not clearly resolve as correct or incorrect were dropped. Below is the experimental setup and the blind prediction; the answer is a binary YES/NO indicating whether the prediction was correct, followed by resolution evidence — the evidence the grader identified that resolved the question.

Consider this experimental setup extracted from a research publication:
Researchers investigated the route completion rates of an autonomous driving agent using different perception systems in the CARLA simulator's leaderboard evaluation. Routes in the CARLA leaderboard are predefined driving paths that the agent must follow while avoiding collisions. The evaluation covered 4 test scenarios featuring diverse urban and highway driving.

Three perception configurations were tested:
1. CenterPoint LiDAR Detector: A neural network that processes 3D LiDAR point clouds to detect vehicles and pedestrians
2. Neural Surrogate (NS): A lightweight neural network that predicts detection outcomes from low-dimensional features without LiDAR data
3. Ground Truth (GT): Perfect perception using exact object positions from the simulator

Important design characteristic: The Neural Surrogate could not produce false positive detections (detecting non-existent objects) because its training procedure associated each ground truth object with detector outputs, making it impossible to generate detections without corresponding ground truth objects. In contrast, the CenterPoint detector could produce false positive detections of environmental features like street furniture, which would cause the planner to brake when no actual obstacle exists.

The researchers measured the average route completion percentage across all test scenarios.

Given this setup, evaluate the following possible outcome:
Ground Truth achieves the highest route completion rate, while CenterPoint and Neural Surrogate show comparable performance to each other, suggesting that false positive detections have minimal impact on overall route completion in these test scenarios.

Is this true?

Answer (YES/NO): NO